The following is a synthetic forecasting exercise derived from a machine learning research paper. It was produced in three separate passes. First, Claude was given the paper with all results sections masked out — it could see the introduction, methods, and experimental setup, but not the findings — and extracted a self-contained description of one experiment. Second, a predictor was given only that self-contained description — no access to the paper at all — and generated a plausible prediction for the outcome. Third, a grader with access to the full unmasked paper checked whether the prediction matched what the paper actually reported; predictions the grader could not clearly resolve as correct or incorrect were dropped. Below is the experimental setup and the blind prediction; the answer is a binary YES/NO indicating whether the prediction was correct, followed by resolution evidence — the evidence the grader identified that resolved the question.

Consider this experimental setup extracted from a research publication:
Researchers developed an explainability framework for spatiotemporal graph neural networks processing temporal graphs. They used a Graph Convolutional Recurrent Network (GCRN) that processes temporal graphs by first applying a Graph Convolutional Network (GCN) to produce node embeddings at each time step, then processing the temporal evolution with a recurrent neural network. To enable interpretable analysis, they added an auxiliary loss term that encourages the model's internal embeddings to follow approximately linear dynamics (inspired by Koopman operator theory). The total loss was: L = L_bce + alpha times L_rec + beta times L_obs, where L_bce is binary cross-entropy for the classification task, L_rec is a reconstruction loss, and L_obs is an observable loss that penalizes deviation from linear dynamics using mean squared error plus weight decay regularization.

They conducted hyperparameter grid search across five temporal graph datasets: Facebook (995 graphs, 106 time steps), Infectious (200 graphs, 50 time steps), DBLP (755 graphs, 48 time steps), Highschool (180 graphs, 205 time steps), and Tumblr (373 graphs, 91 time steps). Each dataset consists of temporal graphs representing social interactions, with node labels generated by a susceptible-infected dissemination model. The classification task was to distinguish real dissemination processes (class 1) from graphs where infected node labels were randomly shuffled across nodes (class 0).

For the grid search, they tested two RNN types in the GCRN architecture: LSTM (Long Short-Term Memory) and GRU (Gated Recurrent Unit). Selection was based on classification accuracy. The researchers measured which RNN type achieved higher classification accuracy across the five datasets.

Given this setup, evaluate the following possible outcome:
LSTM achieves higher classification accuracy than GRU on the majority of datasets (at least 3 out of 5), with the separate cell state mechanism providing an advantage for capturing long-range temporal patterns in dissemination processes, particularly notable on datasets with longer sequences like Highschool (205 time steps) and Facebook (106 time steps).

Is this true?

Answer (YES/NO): YES